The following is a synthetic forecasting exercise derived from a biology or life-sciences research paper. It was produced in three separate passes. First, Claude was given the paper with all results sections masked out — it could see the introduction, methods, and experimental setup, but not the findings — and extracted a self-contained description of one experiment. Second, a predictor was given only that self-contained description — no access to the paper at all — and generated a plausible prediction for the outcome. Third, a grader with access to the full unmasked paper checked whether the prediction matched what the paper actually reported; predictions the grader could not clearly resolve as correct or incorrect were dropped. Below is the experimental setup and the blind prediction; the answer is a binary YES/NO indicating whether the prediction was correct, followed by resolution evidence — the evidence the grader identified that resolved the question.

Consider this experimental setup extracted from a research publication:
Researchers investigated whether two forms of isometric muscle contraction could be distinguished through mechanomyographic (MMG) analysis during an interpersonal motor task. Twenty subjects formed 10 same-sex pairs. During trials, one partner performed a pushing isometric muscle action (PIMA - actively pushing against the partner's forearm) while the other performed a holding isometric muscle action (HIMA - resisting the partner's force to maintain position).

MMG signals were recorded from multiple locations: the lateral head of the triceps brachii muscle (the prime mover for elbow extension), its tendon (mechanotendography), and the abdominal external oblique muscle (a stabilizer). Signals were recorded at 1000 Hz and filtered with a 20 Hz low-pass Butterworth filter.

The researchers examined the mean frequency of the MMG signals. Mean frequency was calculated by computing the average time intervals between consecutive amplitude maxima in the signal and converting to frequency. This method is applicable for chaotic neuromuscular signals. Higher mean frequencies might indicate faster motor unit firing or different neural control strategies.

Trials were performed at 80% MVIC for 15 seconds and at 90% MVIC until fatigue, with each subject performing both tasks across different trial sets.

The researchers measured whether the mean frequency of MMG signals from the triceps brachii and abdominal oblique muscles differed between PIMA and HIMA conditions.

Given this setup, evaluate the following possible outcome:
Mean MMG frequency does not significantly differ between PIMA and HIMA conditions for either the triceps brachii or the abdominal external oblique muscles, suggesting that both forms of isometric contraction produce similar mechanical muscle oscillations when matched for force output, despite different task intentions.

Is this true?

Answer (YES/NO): YES